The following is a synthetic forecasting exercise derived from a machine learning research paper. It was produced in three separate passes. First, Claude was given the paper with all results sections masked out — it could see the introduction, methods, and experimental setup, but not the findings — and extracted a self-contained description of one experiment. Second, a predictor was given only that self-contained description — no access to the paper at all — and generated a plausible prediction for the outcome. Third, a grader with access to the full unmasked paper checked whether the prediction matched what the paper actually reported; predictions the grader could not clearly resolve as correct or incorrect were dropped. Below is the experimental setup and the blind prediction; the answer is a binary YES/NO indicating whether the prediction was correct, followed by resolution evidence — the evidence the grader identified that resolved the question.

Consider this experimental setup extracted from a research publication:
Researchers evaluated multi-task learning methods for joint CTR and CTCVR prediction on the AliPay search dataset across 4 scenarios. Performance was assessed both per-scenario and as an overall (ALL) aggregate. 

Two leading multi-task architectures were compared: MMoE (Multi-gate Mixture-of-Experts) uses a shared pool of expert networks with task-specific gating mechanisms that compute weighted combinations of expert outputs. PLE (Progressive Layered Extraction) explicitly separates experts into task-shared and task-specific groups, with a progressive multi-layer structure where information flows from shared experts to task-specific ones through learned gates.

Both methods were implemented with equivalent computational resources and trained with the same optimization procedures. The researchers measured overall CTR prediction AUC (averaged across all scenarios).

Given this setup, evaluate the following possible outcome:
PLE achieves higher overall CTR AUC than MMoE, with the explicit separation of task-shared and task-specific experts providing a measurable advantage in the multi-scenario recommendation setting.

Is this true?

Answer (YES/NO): NO